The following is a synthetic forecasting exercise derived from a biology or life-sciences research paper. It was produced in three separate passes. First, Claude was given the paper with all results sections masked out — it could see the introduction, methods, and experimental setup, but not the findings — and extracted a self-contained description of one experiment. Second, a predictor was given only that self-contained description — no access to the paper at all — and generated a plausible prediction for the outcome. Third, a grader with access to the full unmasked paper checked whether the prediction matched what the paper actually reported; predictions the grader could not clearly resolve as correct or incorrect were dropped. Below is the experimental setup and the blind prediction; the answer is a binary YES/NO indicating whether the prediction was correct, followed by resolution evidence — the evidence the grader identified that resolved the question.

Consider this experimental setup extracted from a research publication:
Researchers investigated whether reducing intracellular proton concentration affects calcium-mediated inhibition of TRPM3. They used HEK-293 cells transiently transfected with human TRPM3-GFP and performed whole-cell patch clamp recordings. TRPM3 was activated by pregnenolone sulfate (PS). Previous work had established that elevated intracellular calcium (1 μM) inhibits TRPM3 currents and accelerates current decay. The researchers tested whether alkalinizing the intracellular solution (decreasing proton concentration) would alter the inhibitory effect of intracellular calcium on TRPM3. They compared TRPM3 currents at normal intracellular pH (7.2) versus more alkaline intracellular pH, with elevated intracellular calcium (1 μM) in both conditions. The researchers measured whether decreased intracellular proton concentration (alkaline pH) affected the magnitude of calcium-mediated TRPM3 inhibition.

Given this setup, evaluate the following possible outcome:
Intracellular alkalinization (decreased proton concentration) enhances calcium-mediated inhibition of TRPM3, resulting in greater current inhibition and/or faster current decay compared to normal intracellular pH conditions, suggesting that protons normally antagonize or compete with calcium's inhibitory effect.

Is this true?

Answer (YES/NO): NO